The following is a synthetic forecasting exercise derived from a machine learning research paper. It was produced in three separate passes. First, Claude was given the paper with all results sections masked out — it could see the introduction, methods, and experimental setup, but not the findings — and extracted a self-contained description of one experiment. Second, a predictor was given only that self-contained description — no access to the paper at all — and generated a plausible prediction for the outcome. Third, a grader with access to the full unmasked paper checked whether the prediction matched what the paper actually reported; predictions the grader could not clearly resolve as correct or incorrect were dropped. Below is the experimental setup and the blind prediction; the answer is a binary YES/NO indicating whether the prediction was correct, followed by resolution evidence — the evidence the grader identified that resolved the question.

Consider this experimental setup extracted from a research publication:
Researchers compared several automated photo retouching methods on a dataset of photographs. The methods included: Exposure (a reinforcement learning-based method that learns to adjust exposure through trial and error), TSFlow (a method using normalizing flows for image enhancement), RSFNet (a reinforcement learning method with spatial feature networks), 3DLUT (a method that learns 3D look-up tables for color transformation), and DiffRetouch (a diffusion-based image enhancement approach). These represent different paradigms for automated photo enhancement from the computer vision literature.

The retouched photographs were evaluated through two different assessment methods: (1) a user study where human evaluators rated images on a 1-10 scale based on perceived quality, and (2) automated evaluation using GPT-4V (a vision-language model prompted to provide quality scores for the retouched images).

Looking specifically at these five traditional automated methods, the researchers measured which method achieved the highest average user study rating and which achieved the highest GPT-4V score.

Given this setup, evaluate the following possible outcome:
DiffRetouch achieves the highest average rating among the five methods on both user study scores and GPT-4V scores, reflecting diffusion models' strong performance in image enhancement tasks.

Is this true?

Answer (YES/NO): NO